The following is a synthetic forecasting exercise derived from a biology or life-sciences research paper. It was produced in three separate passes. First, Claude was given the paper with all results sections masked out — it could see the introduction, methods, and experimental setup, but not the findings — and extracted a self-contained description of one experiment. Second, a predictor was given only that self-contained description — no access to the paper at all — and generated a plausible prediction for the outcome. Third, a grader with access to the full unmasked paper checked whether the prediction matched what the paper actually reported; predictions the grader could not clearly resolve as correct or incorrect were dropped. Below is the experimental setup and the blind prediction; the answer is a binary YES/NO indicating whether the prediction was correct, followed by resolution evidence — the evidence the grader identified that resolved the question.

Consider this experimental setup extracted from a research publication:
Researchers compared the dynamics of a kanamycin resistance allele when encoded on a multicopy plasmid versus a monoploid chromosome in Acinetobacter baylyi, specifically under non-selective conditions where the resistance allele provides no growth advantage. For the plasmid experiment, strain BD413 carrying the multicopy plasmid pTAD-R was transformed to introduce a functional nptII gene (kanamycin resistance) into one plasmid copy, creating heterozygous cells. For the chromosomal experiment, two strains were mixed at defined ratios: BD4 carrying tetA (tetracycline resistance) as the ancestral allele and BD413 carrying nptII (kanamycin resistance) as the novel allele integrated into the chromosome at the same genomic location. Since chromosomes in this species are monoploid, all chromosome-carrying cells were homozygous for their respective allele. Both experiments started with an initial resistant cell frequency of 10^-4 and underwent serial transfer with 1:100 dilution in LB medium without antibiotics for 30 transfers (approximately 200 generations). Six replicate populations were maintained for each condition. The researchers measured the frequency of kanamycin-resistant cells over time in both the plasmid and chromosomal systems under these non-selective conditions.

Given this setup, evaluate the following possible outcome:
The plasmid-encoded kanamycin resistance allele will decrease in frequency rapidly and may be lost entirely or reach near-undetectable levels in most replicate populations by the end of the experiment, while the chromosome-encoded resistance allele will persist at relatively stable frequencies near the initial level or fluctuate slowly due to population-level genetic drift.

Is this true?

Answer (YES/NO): NO